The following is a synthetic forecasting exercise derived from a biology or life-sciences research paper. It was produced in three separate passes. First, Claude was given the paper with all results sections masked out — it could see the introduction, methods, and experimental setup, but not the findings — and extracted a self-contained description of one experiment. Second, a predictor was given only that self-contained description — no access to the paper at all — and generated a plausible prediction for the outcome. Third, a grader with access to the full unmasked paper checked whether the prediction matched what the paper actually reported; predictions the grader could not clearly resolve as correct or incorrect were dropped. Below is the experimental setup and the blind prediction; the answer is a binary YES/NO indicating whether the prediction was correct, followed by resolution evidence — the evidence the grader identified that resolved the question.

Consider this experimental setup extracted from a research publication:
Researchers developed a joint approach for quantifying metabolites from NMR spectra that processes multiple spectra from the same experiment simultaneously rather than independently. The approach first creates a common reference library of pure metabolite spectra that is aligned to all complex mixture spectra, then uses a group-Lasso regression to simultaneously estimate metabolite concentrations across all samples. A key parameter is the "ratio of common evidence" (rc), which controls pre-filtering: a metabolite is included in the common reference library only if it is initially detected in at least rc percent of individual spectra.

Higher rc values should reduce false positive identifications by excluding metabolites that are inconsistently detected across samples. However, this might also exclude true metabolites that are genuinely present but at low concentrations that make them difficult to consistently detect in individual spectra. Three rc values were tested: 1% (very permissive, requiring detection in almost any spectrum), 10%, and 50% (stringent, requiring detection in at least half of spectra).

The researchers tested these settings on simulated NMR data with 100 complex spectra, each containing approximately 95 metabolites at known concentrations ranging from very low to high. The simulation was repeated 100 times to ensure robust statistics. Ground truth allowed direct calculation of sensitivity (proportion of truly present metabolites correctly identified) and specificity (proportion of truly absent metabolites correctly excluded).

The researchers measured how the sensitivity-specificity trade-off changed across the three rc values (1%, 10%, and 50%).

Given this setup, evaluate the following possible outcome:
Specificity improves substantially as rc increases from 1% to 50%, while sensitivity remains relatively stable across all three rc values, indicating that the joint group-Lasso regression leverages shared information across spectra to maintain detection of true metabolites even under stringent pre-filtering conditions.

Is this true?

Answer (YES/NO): NO